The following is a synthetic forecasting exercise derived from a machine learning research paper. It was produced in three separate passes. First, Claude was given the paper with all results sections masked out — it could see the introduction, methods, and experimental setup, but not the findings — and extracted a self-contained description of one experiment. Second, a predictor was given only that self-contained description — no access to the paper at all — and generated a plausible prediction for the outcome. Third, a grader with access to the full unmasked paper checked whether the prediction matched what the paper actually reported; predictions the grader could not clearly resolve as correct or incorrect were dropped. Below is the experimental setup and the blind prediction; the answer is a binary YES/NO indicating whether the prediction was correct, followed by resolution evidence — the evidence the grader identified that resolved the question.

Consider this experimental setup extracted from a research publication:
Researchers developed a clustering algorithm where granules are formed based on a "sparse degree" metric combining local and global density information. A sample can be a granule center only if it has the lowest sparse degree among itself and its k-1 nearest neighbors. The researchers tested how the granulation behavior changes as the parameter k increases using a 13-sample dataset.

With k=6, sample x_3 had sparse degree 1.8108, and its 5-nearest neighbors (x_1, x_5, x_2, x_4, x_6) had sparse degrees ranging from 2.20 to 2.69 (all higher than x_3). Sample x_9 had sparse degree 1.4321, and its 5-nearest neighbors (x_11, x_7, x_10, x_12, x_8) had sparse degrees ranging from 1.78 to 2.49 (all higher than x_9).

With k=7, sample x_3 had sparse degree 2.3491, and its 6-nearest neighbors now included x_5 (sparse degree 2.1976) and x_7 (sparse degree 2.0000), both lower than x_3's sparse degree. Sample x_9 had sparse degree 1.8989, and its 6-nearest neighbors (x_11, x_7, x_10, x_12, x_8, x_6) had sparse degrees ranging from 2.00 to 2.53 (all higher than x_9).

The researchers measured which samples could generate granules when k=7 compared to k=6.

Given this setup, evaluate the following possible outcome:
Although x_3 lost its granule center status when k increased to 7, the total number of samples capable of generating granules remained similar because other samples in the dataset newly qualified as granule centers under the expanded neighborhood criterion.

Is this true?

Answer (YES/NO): NO